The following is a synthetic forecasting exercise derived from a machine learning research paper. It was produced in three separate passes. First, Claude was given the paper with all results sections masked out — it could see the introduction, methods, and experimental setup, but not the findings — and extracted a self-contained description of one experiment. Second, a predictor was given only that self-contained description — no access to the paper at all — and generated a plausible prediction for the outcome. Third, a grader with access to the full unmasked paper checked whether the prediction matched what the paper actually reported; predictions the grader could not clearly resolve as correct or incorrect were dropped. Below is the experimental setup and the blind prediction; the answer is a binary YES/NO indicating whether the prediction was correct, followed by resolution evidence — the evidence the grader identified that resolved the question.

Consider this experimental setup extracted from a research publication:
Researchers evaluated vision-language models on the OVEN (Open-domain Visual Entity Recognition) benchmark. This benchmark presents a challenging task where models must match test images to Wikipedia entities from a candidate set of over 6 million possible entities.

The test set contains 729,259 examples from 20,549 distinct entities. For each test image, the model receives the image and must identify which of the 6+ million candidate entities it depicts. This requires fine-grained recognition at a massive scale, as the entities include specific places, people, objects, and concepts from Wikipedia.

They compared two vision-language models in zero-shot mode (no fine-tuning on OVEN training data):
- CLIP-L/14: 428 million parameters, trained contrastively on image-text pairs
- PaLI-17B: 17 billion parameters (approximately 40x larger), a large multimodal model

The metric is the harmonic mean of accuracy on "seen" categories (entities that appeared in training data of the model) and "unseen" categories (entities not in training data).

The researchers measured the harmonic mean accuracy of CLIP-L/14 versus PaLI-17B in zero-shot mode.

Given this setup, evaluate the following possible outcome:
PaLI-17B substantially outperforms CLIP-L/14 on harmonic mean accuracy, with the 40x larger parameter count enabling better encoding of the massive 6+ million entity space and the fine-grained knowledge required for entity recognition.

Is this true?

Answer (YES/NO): NO